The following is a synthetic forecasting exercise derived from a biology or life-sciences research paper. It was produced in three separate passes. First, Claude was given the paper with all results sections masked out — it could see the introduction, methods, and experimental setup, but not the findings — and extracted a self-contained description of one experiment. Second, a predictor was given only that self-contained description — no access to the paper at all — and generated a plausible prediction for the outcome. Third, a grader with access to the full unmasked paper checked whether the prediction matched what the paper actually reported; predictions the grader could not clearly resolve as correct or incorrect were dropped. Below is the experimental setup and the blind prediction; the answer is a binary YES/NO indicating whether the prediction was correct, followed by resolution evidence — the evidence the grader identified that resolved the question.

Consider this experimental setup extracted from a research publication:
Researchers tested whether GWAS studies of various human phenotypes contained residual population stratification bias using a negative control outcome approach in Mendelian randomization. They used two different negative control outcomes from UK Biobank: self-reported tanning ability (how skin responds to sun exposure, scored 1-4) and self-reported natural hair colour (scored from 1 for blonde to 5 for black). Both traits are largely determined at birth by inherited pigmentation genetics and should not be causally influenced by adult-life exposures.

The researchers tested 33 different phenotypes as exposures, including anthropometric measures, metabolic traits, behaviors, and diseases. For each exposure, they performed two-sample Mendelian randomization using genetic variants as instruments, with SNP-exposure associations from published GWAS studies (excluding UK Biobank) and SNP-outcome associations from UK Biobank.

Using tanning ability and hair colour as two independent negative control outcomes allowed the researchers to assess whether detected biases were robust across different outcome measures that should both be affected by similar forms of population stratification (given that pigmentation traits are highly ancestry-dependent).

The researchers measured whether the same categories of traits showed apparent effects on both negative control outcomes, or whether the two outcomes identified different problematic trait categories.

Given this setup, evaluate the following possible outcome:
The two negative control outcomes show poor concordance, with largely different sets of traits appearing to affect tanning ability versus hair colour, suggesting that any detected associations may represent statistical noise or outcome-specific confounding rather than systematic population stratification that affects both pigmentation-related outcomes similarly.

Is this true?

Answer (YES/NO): NO